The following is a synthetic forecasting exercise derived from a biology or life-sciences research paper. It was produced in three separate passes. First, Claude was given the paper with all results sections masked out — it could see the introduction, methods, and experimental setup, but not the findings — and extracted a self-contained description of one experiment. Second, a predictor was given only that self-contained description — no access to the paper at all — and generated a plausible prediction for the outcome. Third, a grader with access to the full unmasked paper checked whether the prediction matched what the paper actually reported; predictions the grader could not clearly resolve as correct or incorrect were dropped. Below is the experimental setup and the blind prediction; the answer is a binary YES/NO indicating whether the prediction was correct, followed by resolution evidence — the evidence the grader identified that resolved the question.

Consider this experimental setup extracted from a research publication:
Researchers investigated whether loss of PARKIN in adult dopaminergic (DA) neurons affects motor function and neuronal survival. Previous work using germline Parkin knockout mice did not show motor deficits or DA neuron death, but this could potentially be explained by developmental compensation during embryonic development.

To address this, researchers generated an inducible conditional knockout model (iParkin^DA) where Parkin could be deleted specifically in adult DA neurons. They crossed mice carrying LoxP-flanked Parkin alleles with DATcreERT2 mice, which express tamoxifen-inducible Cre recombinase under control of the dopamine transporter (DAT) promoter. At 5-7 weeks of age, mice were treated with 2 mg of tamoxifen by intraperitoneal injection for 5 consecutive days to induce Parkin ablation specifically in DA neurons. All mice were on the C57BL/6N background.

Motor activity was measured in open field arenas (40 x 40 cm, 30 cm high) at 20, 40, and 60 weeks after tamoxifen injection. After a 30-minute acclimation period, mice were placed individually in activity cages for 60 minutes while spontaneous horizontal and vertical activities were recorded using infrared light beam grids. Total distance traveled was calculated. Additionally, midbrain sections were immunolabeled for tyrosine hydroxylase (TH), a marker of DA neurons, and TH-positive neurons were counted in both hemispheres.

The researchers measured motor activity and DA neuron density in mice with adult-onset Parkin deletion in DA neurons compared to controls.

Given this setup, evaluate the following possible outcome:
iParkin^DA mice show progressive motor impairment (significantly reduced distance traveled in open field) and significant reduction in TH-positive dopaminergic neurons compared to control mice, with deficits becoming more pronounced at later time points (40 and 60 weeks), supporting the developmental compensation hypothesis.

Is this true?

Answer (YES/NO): NO